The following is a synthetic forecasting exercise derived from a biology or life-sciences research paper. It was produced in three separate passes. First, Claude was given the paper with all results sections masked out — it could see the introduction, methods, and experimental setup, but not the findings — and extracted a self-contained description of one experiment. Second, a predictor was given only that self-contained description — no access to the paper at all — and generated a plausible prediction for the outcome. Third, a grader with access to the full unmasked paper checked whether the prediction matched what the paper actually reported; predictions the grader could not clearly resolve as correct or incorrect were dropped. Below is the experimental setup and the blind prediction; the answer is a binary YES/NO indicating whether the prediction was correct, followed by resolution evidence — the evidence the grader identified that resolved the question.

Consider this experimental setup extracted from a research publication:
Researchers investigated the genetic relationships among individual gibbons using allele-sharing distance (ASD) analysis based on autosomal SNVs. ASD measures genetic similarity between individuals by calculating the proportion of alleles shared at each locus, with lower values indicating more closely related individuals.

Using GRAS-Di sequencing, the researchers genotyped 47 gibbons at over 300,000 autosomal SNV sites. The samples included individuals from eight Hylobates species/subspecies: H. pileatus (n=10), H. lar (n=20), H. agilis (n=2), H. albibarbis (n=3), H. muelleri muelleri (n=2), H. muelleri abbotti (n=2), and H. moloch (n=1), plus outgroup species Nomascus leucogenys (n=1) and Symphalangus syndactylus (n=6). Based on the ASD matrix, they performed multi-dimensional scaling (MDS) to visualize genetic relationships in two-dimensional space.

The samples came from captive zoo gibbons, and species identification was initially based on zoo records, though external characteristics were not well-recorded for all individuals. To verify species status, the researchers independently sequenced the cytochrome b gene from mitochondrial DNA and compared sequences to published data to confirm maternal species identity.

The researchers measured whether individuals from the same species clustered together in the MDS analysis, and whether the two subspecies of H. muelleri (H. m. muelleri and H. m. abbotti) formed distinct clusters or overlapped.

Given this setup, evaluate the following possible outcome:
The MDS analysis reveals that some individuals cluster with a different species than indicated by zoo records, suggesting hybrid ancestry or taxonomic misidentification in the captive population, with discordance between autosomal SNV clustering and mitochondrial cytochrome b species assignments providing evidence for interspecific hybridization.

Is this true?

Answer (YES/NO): NO